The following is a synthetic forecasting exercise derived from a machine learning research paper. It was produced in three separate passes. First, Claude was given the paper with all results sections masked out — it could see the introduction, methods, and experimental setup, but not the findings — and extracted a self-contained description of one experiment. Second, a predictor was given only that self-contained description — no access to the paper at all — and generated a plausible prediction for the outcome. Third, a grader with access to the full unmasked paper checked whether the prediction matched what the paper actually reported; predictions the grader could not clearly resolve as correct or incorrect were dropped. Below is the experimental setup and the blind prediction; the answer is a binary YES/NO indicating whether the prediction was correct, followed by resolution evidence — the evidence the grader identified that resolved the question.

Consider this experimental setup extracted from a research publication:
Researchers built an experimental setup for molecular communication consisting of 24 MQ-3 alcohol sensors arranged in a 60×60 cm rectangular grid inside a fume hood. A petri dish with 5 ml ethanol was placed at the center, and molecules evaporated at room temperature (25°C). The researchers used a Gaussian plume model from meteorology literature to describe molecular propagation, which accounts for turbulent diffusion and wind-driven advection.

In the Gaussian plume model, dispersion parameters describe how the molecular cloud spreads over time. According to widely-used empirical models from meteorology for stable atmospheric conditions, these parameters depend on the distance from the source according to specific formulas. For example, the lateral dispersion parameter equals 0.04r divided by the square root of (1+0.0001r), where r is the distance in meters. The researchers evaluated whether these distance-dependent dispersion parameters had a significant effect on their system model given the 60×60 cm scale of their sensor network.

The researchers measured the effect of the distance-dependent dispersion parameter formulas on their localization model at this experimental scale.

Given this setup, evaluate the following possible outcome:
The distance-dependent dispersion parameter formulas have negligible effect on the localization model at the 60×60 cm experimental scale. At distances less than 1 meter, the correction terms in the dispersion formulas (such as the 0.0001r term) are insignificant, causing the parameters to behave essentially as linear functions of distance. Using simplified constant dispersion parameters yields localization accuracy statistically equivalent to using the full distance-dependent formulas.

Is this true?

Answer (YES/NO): NO